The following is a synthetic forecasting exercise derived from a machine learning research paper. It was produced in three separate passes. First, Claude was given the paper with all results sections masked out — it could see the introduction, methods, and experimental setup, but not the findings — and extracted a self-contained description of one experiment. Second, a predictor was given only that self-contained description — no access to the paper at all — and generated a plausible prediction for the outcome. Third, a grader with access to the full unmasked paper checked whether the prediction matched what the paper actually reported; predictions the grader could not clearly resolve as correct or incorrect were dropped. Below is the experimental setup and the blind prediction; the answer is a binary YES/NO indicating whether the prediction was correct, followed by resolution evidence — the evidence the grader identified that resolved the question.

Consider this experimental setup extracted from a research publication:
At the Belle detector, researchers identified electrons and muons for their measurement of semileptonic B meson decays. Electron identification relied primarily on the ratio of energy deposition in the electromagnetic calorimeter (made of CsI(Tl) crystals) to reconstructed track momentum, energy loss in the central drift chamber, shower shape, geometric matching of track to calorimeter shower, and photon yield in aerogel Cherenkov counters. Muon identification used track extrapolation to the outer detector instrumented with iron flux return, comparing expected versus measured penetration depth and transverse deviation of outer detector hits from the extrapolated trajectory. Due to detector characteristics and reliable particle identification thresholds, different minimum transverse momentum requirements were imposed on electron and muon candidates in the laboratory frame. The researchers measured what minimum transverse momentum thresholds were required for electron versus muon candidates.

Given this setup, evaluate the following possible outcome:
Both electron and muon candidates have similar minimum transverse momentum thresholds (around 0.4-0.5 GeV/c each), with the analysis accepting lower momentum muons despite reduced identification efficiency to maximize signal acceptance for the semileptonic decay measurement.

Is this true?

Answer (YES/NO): NO